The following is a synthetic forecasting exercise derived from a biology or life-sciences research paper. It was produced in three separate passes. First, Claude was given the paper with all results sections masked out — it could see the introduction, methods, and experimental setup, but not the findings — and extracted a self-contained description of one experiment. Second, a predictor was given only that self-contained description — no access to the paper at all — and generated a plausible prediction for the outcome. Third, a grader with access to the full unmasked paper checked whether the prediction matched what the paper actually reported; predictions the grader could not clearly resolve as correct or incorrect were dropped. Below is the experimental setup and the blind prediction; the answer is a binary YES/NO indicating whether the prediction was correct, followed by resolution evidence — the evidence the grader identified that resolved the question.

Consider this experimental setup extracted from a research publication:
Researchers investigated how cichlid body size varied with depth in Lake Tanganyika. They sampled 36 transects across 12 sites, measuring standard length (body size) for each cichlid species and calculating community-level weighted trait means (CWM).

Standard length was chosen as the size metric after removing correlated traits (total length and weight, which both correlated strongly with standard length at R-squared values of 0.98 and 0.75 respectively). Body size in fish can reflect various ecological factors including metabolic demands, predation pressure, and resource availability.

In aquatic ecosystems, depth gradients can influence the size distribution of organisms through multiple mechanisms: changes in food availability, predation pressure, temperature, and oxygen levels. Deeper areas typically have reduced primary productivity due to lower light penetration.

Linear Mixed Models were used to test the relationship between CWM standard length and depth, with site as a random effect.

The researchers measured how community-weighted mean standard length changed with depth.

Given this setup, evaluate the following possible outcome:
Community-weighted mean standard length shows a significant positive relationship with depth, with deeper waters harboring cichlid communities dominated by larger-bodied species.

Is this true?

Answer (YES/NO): NO